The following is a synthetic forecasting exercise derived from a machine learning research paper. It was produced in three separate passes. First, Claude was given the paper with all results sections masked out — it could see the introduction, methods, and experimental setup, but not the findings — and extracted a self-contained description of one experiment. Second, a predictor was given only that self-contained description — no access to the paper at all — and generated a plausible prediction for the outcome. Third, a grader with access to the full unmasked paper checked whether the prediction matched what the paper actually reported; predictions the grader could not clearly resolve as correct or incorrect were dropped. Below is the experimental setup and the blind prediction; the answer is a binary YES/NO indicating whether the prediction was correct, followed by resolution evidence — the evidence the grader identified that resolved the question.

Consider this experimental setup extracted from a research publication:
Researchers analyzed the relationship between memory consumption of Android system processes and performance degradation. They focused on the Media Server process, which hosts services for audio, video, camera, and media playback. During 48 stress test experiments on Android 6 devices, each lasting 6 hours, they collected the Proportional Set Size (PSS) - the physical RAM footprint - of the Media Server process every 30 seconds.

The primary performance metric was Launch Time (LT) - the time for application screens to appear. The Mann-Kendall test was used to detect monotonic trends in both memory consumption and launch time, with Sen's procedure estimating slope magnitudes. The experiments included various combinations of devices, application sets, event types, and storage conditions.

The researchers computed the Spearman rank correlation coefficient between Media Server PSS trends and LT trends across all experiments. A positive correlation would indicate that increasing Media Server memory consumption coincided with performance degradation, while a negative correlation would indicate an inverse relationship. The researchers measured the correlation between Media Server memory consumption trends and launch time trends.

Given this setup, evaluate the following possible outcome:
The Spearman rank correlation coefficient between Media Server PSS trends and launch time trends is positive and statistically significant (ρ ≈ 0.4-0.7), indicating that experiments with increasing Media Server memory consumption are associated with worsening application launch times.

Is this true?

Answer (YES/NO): NO